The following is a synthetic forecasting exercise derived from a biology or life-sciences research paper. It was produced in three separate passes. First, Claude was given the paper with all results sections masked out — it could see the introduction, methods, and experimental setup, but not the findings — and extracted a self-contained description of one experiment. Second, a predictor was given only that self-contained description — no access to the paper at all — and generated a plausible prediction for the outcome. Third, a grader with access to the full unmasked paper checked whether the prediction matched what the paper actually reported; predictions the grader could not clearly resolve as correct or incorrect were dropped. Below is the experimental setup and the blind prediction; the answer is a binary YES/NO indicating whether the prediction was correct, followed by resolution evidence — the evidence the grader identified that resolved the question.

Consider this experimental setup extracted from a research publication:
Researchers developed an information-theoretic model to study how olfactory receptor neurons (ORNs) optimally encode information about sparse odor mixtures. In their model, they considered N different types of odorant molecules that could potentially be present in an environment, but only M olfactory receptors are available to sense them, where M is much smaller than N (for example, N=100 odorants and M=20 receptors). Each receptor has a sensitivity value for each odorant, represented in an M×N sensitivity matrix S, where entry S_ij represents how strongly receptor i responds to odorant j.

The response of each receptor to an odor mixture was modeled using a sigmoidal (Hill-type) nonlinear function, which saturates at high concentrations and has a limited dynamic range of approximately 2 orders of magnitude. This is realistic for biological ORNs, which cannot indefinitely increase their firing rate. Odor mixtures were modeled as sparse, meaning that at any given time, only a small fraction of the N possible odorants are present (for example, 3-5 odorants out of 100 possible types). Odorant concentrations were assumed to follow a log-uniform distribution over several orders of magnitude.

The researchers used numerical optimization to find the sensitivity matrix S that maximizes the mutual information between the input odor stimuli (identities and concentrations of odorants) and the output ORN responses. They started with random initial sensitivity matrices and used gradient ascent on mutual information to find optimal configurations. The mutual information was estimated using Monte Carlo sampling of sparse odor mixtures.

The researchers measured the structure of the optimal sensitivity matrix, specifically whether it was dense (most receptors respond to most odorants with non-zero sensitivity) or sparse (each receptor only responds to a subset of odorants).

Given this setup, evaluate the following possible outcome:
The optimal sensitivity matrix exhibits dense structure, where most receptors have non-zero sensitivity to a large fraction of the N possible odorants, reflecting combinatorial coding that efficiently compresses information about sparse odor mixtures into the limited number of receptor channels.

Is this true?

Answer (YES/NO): NO